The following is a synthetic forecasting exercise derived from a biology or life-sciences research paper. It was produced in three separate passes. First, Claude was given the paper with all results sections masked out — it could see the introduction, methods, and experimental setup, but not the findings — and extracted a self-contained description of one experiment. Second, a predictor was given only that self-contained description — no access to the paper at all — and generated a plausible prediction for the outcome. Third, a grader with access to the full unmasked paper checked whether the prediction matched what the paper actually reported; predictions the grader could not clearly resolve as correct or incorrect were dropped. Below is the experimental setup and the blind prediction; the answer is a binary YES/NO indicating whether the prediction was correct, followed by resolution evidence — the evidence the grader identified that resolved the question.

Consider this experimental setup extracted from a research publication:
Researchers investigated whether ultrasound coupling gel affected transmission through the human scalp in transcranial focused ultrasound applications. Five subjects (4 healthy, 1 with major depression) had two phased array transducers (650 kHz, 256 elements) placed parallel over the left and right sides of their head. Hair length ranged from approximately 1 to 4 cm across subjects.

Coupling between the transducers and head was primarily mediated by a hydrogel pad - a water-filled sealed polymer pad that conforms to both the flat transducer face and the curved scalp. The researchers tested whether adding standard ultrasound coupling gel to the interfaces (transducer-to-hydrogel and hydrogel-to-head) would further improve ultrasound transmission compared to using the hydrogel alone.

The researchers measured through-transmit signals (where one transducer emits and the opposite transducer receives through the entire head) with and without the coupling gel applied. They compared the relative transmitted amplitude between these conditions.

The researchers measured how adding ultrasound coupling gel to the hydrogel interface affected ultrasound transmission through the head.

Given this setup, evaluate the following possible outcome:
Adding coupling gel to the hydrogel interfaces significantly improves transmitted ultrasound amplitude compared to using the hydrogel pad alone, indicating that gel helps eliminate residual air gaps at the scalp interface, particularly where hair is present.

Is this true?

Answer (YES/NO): NO